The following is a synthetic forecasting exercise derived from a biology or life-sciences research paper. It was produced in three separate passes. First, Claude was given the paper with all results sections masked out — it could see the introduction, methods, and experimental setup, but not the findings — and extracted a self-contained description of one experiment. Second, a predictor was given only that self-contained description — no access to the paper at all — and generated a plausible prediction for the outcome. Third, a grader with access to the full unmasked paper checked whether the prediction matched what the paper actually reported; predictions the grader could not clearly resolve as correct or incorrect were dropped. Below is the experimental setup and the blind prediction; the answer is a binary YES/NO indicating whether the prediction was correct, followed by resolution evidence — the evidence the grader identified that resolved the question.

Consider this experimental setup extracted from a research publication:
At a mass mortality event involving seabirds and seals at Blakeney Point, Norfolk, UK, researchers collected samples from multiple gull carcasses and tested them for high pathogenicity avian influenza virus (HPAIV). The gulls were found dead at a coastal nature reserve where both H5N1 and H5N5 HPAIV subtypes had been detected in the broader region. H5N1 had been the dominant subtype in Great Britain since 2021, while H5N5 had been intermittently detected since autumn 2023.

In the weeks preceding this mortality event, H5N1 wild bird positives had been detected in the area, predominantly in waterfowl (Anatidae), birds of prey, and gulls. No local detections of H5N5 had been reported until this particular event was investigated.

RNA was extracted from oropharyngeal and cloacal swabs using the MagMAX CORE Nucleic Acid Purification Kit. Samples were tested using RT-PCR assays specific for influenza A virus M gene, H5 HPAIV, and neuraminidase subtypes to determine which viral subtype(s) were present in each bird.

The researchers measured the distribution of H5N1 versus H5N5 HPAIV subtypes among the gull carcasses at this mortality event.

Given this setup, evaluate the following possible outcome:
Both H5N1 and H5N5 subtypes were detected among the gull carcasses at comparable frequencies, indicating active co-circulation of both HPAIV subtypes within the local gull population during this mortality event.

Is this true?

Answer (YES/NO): NO